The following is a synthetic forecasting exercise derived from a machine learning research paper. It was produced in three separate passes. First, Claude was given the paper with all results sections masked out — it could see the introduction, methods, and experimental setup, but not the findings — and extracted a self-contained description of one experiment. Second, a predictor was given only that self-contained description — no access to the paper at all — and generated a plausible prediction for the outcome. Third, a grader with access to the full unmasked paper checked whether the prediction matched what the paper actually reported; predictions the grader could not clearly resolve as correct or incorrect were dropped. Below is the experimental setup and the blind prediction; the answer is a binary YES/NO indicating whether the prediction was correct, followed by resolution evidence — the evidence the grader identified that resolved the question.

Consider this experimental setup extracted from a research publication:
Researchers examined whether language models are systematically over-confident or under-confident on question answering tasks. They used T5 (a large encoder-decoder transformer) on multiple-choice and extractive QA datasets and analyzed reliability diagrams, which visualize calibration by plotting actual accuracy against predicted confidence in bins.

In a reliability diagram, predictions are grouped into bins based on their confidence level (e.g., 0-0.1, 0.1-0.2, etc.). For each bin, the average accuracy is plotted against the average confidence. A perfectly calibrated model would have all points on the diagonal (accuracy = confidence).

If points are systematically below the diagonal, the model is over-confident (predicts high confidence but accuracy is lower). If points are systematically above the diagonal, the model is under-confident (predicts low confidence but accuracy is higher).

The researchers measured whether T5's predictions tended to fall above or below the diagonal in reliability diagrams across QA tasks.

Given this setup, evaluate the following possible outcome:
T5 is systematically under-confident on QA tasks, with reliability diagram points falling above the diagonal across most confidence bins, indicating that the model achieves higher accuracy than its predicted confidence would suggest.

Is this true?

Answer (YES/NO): NO